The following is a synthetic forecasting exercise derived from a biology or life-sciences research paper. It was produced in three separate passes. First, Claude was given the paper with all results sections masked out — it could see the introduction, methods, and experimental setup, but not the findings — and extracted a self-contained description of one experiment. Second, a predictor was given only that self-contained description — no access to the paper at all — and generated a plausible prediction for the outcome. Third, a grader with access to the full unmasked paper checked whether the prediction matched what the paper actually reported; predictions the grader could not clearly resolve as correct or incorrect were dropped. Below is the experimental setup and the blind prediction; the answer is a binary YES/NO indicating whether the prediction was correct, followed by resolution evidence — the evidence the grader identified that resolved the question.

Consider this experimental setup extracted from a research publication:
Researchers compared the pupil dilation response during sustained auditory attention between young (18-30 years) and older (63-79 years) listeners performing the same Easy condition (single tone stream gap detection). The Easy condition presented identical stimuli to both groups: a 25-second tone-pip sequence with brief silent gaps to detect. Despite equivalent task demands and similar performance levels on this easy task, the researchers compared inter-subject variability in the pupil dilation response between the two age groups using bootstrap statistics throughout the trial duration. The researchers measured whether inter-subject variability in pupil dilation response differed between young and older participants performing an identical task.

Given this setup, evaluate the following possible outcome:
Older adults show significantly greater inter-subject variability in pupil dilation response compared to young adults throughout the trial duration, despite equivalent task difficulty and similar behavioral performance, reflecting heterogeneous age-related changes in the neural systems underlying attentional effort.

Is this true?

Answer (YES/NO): NO